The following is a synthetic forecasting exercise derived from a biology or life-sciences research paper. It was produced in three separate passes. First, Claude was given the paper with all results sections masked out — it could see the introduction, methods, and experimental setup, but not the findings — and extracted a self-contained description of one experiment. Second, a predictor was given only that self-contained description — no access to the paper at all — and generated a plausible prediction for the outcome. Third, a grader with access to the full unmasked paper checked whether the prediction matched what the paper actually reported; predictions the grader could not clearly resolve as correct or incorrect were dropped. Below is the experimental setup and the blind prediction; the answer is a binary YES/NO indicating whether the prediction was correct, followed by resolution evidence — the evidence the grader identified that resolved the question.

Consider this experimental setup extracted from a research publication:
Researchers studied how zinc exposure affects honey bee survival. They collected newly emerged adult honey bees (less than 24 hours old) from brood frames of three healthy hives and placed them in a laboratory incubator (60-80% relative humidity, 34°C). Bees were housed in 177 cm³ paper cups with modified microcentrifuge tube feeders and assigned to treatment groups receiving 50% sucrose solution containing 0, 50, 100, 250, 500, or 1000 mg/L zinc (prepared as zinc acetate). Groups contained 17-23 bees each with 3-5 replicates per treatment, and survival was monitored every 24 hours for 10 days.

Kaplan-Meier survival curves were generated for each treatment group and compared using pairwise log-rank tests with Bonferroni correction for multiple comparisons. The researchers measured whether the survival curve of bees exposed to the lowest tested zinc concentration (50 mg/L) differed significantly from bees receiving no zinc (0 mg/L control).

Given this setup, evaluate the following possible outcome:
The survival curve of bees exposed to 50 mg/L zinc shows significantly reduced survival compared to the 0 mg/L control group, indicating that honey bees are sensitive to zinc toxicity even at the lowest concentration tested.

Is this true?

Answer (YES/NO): YES